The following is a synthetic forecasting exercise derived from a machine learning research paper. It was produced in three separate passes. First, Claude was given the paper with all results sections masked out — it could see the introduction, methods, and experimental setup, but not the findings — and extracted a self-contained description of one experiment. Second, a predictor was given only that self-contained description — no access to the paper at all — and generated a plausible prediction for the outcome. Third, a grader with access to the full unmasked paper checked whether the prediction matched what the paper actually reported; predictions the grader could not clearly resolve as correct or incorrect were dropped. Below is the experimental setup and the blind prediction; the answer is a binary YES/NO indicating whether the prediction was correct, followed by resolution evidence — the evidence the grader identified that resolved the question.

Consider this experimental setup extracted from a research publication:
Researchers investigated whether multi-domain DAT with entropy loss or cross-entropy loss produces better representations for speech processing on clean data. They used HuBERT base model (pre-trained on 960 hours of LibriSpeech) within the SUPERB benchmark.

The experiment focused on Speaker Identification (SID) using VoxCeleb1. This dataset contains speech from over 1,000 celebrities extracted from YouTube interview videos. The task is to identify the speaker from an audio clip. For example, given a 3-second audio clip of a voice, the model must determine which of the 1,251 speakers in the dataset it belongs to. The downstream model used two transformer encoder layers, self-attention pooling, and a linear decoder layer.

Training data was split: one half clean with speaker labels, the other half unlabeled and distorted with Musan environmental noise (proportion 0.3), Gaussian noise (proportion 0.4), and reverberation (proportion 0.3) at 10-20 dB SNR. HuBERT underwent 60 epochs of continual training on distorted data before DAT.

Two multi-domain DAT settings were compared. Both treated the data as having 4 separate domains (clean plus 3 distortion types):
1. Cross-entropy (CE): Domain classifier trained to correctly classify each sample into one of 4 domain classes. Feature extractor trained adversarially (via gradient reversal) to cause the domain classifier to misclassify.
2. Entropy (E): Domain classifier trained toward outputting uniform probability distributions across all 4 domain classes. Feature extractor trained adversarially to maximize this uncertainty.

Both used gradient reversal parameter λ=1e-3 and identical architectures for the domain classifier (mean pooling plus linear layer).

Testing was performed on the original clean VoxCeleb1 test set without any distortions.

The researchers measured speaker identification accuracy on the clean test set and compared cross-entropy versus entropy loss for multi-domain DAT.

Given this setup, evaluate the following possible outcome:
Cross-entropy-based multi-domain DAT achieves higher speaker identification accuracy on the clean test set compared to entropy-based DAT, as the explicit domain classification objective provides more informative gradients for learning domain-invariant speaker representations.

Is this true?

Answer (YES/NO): NO